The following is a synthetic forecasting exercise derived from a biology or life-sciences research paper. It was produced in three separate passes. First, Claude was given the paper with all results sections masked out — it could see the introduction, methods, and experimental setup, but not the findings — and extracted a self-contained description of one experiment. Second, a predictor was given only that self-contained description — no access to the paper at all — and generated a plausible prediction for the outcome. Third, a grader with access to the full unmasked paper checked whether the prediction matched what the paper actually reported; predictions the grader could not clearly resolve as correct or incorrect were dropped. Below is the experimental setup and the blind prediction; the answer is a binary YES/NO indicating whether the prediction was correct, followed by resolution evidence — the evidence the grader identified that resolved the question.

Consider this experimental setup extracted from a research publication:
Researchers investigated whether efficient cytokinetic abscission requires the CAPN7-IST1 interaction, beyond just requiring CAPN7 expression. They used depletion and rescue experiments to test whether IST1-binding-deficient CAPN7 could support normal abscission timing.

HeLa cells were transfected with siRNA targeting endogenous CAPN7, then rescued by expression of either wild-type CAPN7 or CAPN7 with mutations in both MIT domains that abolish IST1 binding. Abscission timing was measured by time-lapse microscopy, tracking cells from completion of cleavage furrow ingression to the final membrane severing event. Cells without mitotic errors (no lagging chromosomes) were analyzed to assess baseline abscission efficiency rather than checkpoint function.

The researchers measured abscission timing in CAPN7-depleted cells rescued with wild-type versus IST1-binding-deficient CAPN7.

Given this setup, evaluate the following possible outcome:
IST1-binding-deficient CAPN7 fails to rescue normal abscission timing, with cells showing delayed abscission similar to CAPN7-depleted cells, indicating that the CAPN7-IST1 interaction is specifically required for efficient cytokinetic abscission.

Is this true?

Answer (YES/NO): YES